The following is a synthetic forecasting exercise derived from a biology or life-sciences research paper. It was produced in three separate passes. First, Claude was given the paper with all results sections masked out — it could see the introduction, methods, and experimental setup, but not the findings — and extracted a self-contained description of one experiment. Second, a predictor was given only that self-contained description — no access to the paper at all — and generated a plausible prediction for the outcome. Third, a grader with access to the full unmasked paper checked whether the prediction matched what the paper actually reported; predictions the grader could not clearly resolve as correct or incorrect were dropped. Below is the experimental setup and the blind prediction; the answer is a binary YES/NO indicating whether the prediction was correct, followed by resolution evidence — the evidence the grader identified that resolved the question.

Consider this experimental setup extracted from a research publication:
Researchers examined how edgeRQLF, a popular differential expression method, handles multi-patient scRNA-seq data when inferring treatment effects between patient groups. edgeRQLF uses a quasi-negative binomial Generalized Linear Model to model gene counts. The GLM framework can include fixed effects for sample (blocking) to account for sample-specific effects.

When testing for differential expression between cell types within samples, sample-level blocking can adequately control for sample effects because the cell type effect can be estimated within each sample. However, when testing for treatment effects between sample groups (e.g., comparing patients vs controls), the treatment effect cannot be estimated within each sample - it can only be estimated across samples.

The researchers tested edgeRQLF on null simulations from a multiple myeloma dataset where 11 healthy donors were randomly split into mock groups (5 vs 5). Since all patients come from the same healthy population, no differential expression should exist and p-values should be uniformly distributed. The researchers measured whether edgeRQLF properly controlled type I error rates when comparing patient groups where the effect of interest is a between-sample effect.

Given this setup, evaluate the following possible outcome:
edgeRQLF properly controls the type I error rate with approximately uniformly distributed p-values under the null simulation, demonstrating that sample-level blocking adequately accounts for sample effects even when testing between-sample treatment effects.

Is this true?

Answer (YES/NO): NO